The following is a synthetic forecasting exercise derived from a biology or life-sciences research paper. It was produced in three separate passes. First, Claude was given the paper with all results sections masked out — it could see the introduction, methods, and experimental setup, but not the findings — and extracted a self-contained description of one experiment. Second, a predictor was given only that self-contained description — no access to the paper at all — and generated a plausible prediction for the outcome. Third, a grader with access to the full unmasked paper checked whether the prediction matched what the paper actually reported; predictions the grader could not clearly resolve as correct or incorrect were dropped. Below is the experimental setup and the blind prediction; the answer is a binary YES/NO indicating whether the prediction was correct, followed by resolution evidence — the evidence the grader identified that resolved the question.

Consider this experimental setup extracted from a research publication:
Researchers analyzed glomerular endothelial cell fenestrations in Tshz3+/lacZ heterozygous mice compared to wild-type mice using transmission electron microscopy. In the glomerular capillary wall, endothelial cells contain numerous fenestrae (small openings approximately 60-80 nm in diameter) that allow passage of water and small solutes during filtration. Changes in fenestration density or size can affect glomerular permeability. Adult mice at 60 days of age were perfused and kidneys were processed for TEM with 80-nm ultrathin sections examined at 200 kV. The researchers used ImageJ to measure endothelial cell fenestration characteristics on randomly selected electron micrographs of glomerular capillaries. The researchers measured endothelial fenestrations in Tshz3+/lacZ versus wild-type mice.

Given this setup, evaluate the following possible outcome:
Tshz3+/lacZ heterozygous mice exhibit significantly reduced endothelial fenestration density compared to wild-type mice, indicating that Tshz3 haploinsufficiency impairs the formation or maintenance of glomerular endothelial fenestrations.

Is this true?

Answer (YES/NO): NO